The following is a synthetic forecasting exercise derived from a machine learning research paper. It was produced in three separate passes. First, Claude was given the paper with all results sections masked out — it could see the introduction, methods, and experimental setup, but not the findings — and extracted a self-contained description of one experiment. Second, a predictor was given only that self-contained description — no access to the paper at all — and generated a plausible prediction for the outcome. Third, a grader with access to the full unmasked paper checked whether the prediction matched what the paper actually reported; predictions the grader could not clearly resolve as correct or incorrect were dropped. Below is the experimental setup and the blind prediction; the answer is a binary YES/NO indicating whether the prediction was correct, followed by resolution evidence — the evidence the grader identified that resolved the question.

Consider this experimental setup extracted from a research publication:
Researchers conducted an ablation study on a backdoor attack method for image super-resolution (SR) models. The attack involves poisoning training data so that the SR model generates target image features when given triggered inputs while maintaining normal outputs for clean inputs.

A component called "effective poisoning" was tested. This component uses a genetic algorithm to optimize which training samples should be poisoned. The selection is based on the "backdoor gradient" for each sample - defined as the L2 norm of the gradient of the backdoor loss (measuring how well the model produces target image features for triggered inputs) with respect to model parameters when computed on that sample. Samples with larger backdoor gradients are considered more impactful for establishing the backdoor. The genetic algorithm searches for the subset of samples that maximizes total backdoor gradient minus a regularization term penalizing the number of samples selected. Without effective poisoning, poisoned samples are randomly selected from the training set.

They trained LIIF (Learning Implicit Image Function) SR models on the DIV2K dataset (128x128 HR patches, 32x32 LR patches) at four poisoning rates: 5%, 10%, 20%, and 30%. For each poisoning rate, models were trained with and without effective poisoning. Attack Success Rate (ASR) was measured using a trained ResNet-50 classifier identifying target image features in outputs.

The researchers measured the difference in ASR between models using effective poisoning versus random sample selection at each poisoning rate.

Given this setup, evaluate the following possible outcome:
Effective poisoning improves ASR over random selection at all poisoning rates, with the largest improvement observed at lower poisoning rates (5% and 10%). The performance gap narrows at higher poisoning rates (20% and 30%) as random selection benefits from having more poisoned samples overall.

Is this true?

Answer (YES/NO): YES